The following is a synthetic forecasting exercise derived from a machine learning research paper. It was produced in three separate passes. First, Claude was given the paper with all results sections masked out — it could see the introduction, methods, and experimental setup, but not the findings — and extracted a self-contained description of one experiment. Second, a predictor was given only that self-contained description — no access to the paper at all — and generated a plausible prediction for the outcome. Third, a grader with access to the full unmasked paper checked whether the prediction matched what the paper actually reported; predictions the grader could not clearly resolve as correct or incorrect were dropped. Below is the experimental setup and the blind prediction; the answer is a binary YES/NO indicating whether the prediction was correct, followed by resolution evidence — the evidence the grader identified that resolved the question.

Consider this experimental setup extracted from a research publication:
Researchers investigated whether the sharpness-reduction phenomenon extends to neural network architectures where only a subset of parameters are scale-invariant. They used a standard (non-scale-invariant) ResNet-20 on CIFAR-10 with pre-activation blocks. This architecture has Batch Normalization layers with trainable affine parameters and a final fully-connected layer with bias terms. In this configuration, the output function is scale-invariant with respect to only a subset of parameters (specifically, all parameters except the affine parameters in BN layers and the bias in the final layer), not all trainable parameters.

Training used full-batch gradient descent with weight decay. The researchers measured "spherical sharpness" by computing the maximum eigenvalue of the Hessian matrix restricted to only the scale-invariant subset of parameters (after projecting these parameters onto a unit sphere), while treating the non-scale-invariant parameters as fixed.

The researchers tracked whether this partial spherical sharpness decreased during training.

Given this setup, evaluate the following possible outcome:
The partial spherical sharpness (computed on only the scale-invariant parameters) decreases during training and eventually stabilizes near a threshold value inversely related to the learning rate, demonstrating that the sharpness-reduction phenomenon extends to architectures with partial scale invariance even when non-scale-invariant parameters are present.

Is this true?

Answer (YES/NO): NO